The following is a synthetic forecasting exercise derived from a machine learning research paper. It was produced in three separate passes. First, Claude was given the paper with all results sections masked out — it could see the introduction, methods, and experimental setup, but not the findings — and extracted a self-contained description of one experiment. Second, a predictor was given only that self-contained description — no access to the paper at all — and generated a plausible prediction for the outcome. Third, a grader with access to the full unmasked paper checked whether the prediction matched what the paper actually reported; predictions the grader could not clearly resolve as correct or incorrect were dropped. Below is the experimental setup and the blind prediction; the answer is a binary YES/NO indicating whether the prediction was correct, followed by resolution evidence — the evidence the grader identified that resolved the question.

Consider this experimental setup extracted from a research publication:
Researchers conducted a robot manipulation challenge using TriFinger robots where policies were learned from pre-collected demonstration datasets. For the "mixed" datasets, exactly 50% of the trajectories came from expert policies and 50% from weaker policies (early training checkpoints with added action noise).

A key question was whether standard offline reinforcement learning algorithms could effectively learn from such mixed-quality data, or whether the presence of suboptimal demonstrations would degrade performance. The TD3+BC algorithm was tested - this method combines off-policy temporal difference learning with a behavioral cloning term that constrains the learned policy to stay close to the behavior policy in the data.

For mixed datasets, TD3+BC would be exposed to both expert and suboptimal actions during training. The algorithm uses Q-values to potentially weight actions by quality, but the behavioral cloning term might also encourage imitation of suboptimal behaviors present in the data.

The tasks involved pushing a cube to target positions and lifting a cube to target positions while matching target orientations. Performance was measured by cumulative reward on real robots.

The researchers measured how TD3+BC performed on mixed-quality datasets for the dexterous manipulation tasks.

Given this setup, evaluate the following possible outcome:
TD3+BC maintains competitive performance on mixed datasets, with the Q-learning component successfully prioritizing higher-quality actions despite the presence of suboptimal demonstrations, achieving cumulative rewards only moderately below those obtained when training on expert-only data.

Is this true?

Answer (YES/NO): NO